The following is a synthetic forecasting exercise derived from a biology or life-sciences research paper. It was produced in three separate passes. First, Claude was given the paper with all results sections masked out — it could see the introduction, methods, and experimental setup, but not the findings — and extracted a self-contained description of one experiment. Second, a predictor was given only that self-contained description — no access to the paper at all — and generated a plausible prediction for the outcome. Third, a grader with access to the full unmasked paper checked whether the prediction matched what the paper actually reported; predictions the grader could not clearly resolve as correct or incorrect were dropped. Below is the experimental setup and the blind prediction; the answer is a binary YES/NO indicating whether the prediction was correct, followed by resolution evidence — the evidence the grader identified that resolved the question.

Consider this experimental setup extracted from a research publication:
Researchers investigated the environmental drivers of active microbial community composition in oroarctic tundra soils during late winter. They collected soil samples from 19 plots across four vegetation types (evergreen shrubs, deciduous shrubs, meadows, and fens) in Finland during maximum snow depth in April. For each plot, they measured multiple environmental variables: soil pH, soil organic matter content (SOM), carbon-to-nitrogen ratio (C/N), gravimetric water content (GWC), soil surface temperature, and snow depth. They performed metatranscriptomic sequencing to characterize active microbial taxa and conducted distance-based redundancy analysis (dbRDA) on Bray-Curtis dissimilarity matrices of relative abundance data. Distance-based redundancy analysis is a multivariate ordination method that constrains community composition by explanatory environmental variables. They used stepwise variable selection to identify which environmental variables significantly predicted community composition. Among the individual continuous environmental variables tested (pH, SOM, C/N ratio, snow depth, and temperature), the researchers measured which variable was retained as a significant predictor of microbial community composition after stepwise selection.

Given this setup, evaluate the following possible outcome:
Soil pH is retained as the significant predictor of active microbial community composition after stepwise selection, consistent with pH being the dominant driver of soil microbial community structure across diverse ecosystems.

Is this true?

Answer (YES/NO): YES